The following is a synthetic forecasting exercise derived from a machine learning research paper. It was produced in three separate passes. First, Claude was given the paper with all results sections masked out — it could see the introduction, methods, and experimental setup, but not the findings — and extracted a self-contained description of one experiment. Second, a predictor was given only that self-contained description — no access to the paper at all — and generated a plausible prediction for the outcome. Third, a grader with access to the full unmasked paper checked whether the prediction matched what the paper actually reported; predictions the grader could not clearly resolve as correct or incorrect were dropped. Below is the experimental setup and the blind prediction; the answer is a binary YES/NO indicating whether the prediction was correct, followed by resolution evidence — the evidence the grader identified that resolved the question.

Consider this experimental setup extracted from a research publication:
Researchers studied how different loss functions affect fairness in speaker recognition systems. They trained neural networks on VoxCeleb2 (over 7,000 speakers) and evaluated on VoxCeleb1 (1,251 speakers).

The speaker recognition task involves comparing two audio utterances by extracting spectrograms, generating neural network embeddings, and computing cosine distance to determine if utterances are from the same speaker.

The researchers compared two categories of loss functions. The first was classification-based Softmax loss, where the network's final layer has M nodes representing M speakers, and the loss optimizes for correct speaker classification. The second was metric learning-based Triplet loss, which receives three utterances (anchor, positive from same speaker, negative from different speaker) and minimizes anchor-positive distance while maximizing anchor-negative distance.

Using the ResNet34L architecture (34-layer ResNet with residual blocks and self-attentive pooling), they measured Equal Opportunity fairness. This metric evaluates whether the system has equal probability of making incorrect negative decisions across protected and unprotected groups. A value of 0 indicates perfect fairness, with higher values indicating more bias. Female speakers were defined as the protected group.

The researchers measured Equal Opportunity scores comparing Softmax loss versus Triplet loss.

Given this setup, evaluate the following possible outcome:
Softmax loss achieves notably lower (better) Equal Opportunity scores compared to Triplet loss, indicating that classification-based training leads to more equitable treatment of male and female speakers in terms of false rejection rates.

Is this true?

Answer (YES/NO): NO